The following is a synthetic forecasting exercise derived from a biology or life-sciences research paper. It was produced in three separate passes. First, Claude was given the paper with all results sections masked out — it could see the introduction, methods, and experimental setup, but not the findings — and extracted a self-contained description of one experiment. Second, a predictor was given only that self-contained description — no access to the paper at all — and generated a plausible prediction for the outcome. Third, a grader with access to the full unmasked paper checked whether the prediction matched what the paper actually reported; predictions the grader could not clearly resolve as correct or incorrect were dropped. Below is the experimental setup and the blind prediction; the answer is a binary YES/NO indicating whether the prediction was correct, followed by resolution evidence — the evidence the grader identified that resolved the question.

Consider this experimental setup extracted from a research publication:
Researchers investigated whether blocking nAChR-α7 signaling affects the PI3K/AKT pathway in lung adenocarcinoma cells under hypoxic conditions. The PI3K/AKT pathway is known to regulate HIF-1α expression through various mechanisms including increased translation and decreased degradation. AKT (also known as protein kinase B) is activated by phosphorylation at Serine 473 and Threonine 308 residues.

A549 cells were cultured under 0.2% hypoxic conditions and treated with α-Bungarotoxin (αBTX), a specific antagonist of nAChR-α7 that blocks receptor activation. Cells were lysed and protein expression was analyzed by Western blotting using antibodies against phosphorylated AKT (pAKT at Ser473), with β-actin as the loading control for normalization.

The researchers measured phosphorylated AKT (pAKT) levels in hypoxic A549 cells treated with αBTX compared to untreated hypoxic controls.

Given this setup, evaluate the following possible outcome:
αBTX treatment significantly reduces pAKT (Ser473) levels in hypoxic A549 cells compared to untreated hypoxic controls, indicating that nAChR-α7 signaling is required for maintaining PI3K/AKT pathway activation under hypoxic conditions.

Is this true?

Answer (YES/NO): YES